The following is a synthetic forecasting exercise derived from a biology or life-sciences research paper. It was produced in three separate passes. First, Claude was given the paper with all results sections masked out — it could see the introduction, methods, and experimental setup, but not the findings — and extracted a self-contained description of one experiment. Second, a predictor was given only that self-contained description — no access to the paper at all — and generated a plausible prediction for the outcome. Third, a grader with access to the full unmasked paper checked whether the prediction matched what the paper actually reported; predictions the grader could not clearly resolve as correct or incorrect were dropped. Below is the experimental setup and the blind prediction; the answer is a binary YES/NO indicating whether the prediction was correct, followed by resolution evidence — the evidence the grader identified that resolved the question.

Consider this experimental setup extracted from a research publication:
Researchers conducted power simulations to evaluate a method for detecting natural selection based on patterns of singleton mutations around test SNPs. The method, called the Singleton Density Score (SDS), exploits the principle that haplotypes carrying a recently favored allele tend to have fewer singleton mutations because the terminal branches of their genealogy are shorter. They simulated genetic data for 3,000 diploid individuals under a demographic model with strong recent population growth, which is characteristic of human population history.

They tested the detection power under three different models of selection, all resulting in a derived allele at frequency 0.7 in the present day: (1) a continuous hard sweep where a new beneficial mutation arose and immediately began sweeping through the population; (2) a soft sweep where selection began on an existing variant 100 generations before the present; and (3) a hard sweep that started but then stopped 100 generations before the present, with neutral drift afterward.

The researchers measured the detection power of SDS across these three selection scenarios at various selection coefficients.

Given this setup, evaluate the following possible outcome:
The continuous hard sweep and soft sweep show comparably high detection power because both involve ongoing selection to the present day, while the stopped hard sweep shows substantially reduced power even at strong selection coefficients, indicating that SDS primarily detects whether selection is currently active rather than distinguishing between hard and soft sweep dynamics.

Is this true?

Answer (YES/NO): YES